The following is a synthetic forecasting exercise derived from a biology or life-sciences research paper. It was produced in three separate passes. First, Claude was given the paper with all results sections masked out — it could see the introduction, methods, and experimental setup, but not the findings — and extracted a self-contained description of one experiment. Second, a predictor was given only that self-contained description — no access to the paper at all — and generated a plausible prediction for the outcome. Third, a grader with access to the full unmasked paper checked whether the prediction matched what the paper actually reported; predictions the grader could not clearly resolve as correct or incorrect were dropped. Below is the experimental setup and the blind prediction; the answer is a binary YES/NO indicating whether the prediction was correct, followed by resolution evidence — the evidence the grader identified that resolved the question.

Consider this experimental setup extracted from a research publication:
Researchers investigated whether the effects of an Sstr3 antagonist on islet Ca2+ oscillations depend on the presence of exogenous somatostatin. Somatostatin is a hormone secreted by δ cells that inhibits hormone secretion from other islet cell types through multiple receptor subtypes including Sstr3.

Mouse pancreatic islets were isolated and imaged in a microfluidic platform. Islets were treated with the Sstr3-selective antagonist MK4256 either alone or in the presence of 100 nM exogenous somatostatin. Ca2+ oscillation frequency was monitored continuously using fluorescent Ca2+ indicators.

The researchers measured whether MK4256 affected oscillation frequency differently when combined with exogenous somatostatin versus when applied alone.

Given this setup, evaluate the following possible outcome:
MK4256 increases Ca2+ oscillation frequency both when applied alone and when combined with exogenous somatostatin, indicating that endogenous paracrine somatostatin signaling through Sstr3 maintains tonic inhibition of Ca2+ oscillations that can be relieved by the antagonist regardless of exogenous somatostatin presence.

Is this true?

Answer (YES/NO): NO